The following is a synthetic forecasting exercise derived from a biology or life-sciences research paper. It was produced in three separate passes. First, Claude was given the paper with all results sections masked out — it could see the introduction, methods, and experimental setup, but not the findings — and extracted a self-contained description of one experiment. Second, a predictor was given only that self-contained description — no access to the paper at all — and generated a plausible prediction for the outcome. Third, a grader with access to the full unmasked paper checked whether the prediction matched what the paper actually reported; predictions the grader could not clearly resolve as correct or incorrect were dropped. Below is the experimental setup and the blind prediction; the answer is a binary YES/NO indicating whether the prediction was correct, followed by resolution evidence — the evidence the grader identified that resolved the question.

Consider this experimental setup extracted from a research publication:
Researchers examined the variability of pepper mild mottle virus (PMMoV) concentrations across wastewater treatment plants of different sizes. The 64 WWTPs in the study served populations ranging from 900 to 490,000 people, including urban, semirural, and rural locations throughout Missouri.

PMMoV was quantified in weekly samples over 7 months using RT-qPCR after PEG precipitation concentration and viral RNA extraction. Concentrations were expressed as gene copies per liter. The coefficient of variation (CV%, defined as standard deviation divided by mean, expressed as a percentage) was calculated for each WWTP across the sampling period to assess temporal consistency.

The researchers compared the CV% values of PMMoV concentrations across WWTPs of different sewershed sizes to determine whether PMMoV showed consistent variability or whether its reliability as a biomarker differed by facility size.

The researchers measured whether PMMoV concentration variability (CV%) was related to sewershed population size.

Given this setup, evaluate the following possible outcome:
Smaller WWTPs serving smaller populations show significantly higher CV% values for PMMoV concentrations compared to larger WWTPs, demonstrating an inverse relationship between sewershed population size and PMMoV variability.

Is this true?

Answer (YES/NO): NO